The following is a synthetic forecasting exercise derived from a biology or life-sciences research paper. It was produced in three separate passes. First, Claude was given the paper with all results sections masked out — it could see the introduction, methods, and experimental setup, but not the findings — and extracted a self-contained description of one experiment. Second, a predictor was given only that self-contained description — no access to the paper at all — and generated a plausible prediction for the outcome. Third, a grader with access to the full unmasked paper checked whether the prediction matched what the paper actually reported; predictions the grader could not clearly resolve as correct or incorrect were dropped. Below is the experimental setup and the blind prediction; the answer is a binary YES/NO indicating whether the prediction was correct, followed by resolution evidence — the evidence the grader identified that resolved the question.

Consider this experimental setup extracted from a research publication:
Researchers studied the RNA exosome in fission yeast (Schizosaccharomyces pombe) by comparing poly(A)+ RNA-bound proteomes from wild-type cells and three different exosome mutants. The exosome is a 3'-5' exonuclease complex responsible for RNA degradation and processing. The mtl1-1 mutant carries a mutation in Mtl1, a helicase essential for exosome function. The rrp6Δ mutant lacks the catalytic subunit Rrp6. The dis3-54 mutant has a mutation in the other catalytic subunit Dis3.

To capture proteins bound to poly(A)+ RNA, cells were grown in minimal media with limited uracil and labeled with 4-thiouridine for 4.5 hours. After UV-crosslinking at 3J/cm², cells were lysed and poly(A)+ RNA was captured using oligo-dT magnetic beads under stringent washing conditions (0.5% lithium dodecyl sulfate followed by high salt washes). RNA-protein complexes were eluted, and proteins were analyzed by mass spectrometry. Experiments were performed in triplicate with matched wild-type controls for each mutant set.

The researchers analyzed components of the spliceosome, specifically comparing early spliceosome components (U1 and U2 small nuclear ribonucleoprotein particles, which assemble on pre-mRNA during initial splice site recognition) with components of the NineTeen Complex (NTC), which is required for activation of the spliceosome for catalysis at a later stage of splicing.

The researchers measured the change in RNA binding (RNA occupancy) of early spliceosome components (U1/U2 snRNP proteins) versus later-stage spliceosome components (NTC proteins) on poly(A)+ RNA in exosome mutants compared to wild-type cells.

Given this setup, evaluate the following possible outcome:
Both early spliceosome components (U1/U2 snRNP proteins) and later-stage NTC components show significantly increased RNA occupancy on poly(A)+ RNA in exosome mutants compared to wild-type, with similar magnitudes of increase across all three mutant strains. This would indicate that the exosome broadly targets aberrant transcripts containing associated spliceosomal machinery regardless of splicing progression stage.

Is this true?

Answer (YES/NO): NO